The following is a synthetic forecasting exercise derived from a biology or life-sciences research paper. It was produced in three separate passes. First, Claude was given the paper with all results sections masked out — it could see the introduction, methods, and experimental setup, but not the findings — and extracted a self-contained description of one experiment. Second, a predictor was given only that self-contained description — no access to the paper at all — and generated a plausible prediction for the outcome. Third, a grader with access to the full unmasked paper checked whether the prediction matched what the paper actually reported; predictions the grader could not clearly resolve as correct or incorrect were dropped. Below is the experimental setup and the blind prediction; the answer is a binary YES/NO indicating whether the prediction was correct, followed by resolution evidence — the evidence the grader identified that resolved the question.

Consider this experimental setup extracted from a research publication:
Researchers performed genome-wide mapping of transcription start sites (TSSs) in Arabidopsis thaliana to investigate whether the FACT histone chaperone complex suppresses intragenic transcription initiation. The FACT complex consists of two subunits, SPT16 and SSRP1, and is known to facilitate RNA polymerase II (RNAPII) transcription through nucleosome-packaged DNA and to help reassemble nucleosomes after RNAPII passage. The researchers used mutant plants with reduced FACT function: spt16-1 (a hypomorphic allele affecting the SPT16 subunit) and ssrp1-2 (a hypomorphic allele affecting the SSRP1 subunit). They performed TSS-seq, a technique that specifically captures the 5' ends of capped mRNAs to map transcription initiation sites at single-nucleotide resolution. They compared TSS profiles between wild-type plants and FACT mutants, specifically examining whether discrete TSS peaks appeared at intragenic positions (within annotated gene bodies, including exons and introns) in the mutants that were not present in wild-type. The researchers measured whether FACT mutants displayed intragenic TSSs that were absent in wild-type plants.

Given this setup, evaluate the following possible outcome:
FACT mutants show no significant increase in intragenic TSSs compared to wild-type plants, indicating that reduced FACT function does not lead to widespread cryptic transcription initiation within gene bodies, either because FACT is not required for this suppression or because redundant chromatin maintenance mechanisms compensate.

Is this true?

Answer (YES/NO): NO